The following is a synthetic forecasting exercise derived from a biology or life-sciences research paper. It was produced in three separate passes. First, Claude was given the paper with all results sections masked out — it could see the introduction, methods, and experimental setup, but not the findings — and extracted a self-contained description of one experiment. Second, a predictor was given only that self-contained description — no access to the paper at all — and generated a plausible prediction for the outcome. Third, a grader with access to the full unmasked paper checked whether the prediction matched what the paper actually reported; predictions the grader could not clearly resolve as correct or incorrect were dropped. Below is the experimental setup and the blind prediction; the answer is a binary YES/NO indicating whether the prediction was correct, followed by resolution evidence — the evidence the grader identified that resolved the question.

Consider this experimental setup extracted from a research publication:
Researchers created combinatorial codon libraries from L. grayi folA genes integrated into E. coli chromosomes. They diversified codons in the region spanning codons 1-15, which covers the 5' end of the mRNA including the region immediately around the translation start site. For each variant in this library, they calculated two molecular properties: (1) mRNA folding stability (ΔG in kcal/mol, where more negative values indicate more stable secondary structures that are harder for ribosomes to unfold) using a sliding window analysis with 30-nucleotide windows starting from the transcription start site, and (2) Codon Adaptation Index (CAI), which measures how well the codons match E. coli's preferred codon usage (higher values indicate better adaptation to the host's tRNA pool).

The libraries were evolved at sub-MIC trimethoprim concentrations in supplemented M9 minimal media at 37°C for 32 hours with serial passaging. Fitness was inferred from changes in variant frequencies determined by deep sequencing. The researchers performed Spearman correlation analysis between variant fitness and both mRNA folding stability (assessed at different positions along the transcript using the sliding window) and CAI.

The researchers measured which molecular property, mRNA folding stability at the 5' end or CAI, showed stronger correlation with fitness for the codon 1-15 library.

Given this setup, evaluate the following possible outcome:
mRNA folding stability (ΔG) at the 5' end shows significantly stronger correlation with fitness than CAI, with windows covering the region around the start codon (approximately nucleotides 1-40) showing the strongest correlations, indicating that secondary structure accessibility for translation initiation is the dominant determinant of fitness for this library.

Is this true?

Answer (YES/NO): YES